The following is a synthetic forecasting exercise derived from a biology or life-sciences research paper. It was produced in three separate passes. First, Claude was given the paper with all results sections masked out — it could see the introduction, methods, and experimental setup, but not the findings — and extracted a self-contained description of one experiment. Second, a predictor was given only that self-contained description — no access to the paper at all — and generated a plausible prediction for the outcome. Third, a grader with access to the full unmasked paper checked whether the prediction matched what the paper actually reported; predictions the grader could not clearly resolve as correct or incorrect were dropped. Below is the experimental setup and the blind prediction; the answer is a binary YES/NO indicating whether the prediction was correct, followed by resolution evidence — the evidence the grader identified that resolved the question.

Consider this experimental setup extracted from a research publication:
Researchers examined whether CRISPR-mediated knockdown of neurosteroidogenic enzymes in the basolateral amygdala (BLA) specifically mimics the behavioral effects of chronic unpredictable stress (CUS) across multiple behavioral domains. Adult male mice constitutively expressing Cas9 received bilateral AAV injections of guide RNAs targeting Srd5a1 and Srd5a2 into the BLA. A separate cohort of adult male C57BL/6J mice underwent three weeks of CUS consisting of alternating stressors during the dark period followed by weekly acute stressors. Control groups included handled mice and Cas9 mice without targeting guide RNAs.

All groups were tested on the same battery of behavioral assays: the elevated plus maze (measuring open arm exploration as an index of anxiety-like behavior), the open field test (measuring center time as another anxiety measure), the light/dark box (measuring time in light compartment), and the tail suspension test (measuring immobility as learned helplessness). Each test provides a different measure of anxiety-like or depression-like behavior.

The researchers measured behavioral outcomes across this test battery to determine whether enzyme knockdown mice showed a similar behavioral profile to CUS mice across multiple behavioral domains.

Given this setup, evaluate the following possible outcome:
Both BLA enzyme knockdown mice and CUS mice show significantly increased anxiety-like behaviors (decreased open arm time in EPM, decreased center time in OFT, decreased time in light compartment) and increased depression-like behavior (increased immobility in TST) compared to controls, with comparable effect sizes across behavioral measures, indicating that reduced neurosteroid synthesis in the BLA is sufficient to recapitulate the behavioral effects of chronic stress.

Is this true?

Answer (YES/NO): NO